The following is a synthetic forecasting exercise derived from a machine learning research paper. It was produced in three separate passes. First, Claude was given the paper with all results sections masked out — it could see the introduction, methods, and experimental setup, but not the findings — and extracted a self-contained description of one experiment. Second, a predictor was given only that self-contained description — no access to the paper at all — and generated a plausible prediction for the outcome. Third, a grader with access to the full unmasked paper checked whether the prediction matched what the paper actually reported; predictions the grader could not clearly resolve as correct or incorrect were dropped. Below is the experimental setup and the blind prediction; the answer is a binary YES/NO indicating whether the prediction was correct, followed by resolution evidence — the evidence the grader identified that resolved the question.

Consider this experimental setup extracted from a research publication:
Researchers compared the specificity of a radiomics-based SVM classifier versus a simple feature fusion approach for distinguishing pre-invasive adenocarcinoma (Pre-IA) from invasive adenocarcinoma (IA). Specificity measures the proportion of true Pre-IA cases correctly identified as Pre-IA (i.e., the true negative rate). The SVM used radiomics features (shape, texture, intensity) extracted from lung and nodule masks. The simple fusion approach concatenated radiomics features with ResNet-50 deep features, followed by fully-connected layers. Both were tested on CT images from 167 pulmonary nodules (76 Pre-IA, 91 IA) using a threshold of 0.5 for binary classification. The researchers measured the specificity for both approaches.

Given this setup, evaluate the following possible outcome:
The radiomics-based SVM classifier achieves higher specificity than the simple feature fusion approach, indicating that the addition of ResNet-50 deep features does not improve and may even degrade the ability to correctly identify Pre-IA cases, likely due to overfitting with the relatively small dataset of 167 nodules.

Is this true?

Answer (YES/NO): NO